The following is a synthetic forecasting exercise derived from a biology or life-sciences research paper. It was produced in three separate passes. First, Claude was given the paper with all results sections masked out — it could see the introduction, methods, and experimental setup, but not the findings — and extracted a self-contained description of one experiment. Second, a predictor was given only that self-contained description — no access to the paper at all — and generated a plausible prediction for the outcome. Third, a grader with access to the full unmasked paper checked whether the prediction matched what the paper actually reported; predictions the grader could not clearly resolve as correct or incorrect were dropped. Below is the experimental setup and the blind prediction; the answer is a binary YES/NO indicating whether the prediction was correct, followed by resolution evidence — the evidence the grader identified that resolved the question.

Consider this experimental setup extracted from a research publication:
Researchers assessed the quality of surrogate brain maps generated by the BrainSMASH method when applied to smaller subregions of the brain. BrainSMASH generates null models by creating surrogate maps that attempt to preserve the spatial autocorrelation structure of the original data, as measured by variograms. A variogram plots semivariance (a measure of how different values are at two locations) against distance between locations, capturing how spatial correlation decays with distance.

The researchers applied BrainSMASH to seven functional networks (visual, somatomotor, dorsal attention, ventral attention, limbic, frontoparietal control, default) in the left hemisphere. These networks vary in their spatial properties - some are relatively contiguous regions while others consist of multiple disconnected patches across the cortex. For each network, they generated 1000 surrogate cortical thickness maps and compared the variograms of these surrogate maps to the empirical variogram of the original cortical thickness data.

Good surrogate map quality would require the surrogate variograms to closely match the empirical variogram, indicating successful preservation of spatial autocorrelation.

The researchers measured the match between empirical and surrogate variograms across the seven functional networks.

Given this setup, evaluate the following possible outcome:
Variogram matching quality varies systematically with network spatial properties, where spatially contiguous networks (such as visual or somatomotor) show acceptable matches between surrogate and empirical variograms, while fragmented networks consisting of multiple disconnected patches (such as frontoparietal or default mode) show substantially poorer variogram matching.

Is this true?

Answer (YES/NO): NO